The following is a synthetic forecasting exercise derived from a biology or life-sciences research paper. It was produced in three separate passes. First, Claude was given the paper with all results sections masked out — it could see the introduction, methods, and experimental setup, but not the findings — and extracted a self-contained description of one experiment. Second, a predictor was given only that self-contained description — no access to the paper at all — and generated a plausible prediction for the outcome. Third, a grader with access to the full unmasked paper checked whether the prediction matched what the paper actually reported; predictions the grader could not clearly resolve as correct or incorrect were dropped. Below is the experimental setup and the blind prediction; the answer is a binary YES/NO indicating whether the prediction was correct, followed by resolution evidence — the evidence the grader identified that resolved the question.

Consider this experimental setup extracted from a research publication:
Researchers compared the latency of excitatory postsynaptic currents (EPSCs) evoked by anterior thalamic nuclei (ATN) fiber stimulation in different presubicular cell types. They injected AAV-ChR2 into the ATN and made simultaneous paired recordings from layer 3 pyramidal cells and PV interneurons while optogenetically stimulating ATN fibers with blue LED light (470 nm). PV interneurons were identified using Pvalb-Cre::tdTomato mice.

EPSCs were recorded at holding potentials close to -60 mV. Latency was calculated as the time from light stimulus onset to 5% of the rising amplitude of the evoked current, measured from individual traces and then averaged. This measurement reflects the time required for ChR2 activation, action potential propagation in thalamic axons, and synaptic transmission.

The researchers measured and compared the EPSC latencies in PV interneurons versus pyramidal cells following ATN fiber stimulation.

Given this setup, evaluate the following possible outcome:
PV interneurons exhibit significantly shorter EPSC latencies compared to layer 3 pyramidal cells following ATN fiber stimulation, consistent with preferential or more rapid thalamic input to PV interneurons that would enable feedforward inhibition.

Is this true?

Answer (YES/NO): NO